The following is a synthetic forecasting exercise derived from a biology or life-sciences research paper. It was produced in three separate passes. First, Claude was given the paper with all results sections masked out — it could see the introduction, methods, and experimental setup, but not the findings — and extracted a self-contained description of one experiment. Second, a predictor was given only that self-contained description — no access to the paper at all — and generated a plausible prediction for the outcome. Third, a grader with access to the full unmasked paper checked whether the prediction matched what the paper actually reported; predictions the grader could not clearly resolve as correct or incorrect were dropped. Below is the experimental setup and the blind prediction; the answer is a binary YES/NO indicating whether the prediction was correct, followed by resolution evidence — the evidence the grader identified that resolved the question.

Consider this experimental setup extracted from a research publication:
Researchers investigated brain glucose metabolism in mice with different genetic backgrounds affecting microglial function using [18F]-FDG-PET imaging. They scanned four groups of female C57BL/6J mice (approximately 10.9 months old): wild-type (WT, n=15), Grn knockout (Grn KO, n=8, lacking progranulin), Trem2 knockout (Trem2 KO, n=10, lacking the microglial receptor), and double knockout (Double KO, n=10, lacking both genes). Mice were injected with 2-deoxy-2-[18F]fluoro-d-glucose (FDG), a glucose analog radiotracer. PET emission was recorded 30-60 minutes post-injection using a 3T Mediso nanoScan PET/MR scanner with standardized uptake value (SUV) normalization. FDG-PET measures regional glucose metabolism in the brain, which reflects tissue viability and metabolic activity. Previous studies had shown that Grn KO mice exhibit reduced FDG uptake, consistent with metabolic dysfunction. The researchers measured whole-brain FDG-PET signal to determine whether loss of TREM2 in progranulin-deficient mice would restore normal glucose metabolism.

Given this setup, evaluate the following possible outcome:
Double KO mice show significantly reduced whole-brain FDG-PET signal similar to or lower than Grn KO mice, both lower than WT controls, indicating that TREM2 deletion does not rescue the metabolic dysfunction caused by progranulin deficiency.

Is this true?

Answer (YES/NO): YES